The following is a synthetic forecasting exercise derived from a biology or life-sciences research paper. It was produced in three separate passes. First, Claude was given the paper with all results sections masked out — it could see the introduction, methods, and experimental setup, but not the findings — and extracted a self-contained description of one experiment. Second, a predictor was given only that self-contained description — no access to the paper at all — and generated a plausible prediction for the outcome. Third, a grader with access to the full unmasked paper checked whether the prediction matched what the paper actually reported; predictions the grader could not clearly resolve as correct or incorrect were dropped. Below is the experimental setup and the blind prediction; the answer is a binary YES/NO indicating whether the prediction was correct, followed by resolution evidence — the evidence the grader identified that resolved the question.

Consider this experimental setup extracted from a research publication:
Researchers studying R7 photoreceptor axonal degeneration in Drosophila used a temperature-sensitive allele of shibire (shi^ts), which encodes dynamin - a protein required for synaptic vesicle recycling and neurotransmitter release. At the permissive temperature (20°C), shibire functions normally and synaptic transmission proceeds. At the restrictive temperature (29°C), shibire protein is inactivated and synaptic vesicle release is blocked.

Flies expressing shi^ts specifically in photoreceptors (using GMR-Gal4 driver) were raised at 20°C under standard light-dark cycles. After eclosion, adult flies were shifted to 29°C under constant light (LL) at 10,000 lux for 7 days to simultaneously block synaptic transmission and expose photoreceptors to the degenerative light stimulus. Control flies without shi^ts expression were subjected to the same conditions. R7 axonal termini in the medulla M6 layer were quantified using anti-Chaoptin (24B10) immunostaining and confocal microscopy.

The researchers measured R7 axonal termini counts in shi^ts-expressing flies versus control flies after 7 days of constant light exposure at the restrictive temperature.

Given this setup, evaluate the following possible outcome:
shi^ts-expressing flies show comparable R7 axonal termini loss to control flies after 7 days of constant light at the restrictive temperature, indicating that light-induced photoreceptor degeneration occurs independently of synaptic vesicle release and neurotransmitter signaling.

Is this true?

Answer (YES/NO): NO